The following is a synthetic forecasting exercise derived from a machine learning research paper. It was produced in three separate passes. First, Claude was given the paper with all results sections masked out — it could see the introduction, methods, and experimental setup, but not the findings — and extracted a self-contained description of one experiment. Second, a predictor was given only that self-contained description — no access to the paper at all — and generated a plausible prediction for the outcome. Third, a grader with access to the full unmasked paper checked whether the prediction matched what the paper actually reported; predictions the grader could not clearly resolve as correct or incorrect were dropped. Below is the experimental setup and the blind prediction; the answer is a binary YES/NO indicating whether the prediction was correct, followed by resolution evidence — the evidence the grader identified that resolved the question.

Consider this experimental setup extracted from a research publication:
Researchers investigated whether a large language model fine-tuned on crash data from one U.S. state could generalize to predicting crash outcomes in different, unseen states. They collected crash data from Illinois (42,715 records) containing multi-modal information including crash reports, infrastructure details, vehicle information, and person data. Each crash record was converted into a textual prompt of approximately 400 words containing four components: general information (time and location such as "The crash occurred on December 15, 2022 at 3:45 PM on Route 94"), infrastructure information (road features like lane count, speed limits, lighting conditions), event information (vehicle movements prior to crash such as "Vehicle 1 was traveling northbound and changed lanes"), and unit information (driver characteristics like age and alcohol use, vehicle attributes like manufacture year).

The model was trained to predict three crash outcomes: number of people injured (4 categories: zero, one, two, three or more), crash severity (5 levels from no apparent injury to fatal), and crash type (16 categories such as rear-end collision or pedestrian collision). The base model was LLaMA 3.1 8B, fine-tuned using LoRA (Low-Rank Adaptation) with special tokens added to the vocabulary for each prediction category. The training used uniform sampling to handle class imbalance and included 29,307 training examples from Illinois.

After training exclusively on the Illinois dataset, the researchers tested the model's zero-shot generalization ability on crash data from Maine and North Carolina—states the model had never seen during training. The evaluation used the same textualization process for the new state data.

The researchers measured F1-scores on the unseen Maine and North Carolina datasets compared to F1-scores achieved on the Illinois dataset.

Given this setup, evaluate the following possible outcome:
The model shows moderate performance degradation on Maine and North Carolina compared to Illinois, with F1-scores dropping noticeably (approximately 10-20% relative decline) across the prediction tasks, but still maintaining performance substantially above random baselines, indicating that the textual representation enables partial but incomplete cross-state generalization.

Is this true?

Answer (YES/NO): NO